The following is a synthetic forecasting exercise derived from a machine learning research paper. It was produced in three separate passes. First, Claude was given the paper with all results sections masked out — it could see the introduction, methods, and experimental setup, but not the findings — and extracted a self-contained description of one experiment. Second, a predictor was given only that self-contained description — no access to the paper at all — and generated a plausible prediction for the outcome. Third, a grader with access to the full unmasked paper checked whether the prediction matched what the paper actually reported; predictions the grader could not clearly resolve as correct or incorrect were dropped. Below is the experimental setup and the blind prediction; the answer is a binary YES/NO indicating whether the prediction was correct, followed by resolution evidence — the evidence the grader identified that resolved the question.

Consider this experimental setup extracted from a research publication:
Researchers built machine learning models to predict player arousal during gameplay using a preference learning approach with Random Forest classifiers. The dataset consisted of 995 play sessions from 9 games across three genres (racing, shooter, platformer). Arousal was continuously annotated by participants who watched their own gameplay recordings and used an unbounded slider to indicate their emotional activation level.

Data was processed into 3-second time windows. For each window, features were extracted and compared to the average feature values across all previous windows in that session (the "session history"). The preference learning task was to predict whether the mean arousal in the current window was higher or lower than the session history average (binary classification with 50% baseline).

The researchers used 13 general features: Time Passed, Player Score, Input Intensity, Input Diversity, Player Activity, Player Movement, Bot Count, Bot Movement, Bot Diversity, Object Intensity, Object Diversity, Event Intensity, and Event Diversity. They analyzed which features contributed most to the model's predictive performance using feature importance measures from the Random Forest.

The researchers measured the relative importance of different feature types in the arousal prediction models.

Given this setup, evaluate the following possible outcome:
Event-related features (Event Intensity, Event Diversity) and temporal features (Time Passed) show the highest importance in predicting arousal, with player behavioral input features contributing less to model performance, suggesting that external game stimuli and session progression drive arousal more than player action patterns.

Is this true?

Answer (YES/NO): NO